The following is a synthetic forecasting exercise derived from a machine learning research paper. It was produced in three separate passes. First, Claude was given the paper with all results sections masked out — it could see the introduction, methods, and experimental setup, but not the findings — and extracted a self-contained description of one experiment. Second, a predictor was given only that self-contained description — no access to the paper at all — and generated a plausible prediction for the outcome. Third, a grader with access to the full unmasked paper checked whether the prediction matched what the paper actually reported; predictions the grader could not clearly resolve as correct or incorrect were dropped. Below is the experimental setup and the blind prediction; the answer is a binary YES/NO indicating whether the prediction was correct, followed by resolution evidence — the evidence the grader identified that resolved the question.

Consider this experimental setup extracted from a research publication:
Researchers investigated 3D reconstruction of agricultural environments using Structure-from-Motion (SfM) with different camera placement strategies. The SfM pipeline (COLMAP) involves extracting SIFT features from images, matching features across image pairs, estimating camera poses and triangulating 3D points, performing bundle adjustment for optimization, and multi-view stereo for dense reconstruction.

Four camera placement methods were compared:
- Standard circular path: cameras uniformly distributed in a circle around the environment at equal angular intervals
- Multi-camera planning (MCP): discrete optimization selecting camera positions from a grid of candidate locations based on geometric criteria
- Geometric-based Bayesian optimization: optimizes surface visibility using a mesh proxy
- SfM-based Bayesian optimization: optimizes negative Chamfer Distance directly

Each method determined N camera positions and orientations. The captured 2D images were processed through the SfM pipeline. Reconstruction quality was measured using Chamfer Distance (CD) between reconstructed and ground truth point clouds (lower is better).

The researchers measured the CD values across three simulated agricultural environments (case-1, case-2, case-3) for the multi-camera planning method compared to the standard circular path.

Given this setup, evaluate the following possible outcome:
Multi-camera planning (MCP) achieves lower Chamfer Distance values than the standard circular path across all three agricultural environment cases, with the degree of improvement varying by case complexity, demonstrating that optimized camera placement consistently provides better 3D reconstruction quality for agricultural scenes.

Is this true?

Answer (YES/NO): YES